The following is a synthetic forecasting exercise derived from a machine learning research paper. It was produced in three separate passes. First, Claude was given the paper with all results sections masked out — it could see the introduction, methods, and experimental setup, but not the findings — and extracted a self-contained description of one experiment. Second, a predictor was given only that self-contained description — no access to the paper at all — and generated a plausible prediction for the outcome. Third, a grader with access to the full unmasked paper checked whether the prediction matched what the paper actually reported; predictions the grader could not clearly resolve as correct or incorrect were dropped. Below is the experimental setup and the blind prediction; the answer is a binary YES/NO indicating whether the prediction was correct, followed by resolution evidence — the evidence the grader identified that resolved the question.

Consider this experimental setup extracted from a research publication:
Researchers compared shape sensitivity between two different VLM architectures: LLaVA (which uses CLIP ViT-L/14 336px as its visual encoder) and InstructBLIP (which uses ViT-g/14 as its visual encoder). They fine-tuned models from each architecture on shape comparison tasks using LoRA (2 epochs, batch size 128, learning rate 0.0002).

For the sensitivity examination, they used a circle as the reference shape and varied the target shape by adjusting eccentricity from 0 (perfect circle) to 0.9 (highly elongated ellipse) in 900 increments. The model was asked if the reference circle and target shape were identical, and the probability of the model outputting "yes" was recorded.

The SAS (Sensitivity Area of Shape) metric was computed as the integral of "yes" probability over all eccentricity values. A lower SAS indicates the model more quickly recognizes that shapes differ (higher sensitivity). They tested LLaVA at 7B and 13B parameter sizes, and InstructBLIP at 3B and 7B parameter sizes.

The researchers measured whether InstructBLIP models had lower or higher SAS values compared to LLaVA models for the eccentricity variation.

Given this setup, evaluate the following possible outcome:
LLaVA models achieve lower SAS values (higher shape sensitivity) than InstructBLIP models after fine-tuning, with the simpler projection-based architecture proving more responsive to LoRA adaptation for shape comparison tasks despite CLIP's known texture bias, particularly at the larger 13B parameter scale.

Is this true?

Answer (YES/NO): NO